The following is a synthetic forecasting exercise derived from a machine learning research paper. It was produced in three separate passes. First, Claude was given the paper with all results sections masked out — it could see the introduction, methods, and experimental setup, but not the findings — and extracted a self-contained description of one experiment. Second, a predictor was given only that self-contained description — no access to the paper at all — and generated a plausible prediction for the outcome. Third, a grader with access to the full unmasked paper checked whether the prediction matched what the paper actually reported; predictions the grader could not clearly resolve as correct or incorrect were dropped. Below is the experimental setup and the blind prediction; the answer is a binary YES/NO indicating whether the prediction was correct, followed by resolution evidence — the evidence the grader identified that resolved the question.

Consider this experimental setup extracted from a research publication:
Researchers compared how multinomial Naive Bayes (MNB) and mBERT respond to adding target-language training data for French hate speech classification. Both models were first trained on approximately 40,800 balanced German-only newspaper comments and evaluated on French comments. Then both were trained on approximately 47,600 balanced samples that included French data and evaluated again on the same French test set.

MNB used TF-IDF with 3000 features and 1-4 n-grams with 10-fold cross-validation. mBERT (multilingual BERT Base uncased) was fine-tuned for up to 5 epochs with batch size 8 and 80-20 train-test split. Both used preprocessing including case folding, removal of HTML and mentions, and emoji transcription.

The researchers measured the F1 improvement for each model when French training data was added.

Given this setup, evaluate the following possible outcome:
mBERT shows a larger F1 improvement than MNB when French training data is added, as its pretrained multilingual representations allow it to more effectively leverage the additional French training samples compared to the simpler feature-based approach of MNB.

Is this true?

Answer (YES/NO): YES